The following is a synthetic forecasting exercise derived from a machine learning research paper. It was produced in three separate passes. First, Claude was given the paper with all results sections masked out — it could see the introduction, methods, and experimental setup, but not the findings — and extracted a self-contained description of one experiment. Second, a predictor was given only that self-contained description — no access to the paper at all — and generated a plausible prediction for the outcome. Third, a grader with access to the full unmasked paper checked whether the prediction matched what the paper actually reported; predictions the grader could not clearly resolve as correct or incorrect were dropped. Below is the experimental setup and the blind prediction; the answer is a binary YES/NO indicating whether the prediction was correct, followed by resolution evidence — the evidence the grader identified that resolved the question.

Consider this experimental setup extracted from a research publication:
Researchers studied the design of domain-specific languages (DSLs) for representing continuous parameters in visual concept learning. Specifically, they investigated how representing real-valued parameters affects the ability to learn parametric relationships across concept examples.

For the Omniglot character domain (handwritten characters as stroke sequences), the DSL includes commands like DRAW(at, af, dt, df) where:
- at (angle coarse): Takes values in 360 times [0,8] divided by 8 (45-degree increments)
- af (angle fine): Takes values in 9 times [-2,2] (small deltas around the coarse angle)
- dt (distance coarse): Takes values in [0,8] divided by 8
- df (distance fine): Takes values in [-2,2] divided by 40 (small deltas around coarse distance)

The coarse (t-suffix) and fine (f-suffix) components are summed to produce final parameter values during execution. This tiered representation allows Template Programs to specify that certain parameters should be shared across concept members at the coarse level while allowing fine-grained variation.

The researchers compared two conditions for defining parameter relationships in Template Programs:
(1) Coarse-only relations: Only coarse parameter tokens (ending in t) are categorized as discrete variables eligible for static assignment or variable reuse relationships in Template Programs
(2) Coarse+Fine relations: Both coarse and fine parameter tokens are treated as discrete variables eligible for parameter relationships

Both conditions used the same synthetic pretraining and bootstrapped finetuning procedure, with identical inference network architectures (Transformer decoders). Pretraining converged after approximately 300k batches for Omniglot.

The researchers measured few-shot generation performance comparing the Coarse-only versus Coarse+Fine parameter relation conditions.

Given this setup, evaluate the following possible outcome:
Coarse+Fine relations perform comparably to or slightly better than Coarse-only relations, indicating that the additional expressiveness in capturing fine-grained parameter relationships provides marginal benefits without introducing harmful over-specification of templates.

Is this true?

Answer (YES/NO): NO